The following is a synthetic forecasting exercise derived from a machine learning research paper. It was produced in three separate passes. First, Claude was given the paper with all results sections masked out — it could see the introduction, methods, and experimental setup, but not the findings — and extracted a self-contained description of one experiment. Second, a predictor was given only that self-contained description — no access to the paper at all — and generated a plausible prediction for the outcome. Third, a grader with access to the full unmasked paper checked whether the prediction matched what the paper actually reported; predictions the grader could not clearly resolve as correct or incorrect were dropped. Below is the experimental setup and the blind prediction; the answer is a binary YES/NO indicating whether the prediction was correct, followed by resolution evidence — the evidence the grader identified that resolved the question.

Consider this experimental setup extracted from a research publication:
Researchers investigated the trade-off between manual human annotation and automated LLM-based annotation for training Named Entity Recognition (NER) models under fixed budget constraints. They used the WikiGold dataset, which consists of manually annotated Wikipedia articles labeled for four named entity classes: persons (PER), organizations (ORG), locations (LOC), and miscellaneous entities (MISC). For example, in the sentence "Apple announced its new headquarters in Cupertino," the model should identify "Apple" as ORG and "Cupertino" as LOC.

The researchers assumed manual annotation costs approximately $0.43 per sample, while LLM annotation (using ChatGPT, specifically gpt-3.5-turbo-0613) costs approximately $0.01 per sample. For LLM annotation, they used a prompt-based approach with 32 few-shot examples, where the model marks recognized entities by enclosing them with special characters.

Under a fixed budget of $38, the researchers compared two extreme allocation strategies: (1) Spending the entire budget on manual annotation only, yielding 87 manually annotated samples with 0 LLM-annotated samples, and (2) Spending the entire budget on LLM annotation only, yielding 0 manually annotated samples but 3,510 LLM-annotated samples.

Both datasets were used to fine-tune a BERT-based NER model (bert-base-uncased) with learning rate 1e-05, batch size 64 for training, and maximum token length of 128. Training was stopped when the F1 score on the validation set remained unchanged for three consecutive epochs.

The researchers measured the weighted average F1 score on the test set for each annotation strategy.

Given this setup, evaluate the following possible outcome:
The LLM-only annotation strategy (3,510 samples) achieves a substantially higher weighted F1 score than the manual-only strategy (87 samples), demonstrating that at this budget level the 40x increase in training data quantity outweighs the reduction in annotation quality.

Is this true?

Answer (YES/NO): YES